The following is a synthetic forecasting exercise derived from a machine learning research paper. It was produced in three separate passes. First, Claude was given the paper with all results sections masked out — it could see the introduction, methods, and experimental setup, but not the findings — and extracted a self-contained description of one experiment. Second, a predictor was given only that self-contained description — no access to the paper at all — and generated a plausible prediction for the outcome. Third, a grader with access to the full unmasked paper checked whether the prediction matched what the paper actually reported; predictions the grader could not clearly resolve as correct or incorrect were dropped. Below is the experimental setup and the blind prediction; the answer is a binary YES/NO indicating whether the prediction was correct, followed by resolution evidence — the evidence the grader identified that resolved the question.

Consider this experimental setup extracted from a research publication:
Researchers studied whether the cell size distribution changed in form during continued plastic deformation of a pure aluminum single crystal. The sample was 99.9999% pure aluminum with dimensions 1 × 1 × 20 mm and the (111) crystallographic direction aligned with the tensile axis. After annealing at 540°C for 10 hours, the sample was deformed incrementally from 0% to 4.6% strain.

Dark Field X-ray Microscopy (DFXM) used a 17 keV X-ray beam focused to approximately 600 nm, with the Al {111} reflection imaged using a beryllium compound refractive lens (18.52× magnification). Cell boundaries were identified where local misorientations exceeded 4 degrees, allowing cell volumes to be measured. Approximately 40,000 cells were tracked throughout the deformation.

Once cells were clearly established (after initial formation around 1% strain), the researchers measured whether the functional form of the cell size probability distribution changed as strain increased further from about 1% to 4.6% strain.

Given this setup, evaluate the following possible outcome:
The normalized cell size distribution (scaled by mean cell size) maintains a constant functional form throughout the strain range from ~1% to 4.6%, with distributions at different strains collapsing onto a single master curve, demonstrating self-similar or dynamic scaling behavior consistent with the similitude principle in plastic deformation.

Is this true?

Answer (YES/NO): YES